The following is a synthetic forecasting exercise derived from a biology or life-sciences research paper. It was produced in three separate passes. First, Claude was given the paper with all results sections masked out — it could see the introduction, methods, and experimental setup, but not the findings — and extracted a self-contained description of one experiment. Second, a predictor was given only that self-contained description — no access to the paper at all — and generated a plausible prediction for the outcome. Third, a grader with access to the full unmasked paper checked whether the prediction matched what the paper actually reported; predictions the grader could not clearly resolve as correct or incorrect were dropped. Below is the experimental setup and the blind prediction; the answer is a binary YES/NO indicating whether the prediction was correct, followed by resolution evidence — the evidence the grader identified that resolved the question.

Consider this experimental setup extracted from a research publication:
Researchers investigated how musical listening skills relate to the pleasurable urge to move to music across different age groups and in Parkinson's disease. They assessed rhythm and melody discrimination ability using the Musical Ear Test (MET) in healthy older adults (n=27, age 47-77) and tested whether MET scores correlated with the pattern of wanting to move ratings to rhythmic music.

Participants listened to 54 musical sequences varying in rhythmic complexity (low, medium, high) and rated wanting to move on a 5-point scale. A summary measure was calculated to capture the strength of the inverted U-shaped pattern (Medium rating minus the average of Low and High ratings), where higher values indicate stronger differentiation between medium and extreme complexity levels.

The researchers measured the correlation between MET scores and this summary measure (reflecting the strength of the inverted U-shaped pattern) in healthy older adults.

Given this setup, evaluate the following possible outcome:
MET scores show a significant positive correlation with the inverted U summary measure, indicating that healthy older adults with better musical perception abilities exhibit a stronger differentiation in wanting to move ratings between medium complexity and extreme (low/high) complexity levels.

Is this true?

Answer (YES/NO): NO